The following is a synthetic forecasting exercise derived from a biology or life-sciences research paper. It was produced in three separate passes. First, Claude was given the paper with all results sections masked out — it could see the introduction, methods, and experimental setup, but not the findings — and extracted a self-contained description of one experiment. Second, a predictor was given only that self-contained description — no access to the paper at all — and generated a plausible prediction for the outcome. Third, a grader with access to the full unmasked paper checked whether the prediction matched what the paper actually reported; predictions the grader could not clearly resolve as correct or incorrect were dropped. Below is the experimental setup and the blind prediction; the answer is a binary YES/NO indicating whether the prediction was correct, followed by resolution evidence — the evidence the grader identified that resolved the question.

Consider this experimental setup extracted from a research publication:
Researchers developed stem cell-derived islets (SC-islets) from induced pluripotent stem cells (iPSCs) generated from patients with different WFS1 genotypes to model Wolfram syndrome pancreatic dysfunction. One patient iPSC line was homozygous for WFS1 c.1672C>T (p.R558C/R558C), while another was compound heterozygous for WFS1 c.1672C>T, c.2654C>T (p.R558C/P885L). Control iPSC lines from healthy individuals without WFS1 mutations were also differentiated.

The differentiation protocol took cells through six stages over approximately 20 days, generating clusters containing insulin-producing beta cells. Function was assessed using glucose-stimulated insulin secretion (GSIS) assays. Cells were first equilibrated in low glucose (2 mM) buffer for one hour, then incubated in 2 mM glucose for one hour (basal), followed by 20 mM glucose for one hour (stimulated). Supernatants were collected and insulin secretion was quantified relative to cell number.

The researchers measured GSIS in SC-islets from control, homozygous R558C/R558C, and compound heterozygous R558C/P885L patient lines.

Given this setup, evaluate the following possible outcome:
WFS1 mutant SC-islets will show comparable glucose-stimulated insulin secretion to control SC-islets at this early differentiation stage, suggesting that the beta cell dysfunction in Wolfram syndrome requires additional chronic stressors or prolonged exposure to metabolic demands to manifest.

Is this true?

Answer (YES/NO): NO